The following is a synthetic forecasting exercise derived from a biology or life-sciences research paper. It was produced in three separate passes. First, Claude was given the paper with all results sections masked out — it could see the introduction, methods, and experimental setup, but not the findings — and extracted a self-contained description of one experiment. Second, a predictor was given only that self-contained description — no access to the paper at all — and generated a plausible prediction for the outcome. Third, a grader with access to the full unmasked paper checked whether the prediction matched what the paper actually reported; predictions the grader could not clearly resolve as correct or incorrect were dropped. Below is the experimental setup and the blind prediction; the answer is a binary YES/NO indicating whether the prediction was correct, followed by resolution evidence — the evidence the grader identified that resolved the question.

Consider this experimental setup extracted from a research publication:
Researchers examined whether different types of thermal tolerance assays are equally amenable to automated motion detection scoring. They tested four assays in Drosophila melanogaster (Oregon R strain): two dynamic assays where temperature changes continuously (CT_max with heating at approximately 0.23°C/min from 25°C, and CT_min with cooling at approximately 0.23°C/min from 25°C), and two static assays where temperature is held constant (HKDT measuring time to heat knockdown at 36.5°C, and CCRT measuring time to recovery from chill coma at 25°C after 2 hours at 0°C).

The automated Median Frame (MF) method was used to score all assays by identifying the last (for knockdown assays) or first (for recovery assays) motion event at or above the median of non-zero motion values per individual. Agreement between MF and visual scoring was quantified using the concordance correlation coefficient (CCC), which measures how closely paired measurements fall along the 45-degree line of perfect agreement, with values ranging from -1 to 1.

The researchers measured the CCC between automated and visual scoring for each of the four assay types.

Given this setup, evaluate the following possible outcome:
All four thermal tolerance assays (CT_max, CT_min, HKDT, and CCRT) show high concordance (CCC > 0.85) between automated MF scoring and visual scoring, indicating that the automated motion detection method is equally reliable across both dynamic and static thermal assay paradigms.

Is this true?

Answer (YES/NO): NO